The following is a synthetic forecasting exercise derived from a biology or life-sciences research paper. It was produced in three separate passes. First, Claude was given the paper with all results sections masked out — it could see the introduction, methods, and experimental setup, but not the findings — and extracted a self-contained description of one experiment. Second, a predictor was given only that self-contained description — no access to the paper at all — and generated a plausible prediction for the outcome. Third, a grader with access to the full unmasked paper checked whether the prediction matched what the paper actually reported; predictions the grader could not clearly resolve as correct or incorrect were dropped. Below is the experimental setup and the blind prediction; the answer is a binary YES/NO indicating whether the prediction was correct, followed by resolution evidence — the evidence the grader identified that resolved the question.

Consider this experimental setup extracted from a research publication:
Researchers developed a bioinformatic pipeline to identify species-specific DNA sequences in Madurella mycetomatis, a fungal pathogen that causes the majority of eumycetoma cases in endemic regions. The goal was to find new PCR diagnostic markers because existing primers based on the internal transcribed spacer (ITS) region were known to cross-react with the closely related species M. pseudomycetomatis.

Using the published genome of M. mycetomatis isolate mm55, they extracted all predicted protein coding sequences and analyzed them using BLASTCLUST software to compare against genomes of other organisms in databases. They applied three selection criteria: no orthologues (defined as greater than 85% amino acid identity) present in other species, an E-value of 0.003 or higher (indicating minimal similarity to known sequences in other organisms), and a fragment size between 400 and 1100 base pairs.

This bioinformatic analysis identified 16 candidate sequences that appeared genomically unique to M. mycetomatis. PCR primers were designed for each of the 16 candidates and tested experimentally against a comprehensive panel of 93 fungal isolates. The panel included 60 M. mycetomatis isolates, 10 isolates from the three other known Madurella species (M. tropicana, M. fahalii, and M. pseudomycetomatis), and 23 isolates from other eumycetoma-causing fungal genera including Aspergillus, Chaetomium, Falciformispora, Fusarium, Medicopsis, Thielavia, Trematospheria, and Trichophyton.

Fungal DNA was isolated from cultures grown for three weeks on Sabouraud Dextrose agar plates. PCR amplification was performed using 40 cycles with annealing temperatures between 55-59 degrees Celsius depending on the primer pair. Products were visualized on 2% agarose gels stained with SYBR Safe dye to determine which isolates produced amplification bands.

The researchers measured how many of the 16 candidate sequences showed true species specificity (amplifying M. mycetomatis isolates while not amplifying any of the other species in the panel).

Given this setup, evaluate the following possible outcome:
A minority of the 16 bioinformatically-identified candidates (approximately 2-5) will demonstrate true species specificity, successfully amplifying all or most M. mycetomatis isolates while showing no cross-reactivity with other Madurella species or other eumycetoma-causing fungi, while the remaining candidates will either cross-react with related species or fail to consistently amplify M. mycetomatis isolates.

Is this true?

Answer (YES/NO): NO